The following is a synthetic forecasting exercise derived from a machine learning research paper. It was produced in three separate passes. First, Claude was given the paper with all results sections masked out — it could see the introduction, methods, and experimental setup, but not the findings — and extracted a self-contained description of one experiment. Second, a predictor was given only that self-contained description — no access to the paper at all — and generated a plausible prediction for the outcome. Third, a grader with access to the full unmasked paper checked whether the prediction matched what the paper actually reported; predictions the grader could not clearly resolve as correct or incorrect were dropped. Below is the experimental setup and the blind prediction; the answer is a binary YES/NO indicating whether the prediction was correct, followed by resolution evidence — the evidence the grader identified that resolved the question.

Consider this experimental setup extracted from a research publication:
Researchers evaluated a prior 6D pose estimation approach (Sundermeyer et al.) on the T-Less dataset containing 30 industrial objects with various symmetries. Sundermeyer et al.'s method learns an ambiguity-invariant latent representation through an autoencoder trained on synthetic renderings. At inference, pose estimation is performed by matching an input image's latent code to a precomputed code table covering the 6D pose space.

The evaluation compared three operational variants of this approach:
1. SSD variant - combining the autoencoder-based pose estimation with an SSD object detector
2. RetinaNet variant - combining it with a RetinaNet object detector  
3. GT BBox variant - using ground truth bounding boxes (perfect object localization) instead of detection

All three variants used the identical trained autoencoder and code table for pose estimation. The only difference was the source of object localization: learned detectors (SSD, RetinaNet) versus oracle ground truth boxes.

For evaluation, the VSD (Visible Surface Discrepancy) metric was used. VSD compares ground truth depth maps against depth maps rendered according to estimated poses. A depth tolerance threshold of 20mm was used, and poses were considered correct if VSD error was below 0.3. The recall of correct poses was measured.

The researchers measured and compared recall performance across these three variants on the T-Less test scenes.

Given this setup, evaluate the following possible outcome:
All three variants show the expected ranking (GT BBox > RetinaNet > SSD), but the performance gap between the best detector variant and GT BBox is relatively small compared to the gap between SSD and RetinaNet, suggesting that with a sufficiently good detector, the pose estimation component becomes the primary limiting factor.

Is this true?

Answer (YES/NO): NO